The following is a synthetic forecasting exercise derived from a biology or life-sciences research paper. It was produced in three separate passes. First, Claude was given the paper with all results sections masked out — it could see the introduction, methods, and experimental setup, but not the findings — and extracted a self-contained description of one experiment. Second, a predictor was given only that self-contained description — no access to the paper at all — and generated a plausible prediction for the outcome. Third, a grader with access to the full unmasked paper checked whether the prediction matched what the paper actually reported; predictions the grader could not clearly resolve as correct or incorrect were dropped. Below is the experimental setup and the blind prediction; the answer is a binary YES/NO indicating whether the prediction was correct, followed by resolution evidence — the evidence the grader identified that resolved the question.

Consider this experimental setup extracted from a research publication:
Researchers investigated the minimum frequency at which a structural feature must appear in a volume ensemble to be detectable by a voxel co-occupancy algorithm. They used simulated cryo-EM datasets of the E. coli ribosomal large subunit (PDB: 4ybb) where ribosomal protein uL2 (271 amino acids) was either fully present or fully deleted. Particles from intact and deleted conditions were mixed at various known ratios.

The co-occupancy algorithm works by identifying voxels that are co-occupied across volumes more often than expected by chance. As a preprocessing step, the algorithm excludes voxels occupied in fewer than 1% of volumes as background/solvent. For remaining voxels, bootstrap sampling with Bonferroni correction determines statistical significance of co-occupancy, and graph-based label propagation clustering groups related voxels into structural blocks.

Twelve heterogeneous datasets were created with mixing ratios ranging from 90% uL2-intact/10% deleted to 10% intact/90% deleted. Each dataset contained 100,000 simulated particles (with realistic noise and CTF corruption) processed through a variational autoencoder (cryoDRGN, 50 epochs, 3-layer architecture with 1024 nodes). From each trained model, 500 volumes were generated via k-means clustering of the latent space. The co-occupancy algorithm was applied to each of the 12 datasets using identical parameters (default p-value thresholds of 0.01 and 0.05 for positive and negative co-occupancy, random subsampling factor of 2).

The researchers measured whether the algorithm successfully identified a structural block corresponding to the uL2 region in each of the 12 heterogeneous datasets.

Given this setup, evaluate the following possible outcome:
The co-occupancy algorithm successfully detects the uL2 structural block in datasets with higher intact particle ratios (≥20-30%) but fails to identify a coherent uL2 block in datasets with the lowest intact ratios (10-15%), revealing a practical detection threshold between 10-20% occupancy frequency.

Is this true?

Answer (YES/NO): NO